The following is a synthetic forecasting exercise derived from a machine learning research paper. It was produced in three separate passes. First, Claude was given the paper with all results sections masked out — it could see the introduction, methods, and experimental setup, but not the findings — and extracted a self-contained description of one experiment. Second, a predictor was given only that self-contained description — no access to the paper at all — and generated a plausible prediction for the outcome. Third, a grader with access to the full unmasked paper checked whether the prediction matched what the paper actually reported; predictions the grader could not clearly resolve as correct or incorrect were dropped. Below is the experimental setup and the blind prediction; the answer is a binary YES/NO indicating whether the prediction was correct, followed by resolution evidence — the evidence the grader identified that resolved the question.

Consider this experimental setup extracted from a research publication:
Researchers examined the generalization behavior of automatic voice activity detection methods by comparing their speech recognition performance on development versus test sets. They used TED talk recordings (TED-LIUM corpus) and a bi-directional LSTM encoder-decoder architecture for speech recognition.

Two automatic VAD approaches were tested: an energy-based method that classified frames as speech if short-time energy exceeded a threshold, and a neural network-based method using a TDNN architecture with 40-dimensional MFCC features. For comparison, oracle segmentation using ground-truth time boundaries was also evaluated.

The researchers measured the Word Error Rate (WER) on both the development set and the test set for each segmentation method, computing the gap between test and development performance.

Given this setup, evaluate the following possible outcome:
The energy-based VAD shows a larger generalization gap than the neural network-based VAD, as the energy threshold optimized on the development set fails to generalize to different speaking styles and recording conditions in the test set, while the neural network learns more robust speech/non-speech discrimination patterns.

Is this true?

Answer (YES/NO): YES